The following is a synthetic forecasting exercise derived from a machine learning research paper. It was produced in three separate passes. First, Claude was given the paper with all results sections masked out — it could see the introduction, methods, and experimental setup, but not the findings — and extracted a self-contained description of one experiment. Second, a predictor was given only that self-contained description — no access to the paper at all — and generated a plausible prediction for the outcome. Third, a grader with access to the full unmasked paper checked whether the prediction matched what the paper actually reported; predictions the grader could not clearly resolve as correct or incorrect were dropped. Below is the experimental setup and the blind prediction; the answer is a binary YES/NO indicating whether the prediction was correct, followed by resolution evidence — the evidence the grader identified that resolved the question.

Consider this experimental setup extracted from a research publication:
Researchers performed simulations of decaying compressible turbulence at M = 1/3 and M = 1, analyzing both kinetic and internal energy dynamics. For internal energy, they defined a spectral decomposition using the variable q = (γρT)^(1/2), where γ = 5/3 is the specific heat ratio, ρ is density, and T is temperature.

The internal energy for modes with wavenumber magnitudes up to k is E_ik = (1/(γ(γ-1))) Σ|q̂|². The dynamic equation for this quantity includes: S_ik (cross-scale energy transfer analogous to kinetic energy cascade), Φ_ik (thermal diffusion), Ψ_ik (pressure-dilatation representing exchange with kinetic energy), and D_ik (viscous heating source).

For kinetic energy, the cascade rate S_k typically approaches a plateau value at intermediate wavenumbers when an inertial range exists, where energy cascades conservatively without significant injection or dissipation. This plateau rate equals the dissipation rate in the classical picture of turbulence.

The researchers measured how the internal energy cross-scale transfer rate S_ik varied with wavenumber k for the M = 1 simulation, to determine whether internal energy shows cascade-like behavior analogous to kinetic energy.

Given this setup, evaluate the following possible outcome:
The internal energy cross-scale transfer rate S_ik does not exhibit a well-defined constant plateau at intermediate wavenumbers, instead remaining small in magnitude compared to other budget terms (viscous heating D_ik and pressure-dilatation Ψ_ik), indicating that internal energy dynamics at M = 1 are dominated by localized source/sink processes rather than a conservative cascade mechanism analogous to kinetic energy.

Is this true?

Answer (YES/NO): YES